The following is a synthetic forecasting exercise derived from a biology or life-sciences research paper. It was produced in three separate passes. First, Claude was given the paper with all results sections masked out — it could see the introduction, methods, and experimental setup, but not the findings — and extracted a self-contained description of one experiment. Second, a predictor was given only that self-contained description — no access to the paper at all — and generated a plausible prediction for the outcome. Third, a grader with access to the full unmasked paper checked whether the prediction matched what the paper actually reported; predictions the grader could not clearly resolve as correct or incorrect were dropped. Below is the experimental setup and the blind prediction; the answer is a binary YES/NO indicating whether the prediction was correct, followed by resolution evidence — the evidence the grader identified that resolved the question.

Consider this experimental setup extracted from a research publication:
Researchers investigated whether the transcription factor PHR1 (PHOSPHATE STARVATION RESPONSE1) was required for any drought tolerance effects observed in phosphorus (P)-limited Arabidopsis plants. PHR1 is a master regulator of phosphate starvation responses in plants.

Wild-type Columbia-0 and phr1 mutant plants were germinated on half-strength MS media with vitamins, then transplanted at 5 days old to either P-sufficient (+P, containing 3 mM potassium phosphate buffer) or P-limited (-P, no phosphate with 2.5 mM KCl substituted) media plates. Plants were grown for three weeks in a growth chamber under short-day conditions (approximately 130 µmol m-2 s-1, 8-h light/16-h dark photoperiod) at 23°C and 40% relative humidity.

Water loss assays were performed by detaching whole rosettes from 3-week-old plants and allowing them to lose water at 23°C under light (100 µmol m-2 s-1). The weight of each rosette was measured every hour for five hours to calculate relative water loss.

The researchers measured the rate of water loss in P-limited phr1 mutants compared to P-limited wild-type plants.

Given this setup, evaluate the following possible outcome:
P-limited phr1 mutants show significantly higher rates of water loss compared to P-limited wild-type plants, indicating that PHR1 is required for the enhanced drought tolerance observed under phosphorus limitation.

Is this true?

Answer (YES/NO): YES